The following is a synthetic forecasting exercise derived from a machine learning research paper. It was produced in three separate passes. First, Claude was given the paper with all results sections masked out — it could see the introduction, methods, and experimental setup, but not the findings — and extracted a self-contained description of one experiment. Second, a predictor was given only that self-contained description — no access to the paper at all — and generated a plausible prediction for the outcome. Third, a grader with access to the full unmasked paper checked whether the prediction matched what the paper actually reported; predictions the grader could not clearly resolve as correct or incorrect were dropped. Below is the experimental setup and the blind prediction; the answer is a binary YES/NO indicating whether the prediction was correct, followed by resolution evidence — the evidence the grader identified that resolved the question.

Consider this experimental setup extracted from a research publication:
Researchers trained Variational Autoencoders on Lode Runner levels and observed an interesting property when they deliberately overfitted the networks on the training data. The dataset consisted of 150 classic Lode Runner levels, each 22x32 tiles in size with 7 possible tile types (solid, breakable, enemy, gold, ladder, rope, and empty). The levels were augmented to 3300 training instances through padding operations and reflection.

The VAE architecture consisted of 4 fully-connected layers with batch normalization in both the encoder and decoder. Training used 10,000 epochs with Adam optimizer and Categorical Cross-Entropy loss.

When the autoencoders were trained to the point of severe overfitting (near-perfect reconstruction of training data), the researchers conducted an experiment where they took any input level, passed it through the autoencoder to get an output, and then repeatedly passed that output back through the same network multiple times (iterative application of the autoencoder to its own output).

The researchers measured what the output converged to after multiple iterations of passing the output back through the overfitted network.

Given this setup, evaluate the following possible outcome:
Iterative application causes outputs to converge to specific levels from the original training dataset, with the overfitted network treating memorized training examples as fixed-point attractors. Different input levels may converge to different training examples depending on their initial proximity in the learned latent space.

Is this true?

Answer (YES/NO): YES